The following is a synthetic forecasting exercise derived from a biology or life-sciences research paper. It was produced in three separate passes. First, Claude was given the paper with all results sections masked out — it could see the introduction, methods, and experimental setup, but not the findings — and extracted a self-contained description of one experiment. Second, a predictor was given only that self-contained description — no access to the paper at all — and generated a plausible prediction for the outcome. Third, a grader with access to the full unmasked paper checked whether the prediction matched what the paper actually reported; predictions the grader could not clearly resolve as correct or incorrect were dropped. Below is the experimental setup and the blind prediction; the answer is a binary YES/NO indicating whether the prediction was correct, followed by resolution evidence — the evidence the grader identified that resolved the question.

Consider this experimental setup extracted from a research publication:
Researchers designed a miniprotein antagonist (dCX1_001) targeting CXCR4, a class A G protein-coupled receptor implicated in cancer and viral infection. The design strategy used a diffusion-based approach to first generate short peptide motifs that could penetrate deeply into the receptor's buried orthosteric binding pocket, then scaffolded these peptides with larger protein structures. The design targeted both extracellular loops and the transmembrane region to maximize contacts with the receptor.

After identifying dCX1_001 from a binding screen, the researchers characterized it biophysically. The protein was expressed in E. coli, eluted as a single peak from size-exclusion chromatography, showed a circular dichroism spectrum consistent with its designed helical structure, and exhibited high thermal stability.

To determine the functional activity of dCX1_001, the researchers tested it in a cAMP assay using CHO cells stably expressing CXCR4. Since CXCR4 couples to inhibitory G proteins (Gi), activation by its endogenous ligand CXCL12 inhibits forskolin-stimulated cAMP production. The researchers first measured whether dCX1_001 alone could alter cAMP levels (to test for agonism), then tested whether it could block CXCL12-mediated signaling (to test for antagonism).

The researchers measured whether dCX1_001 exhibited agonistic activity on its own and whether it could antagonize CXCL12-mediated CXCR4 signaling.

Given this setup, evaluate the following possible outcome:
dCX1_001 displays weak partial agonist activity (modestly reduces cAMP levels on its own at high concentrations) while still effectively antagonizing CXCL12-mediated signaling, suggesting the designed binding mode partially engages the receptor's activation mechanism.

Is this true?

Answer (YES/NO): NO